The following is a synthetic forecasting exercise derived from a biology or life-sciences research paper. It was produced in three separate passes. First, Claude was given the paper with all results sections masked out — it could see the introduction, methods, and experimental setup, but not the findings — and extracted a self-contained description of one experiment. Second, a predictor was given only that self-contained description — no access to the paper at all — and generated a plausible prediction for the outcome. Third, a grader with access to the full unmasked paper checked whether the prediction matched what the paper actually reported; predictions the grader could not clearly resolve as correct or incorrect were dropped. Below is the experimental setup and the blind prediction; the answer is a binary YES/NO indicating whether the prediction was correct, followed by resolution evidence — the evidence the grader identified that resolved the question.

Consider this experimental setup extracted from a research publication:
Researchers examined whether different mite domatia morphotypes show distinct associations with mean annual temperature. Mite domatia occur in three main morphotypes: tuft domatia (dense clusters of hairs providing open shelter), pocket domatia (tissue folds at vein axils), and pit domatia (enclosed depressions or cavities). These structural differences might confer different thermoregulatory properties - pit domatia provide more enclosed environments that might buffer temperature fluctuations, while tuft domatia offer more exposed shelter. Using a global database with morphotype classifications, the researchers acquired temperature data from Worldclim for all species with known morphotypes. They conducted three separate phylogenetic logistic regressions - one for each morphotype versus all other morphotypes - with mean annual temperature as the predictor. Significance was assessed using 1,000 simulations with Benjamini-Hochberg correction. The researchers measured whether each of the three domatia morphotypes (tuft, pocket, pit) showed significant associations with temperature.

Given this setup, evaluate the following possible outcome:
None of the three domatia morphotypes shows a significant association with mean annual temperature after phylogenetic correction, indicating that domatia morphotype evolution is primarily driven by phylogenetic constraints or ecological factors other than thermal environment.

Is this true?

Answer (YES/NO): NO